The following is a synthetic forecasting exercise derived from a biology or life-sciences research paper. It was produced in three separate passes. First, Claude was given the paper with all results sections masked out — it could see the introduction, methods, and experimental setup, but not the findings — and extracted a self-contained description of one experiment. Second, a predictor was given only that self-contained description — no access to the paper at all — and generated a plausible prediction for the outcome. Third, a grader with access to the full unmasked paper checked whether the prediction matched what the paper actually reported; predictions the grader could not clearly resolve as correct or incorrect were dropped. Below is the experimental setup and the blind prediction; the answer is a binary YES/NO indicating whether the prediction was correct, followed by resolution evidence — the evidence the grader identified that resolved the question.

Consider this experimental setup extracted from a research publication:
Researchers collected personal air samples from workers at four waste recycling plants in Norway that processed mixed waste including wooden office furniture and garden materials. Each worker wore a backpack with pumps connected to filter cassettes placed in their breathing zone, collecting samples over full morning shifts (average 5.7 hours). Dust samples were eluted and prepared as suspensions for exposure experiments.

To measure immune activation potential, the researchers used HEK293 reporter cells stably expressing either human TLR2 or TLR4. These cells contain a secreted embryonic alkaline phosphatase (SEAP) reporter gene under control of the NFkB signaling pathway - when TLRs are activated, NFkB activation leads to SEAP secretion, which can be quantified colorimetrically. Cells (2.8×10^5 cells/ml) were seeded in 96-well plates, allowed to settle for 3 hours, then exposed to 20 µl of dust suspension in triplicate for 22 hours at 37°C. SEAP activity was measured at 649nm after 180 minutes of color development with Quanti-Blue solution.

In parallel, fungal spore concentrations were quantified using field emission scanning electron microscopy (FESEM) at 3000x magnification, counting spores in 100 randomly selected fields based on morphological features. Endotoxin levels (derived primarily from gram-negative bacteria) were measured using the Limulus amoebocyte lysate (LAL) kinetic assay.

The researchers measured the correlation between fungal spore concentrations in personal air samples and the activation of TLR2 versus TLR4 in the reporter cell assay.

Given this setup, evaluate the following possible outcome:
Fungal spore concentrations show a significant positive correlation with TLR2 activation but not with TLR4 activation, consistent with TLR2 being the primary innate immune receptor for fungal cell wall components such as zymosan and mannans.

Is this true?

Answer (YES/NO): NO